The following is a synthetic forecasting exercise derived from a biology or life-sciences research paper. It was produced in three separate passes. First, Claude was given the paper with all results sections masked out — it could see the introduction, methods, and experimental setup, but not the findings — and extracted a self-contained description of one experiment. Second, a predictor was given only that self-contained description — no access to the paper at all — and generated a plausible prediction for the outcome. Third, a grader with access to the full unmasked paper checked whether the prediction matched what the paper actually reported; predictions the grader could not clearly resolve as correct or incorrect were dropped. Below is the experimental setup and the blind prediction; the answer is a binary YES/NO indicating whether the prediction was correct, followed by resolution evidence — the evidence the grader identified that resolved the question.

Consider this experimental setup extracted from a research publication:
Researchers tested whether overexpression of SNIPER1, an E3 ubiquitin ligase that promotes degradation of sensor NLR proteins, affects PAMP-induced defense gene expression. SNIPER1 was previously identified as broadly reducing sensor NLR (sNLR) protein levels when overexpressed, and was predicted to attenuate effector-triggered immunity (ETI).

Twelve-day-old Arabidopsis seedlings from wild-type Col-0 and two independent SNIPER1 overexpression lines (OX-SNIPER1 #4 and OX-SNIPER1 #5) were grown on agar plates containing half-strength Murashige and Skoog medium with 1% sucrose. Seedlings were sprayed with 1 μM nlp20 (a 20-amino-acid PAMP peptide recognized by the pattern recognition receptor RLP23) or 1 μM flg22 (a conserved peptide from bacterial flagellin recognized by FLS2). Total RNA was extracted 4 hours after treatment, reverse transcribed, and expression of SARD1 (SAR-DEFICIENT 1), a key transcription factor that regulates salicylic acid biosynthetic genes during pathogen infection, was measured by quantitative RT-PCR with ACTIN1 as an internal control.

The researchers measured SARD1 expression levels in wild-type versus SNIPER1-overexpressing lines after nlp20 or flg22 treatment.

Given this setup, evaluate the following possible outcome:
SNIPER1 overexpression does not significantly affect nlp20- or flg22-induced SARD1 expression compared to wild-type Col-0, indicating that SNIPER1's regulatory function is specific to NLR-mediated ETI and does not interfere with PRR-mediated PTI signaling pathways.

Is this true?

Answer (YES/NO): NO